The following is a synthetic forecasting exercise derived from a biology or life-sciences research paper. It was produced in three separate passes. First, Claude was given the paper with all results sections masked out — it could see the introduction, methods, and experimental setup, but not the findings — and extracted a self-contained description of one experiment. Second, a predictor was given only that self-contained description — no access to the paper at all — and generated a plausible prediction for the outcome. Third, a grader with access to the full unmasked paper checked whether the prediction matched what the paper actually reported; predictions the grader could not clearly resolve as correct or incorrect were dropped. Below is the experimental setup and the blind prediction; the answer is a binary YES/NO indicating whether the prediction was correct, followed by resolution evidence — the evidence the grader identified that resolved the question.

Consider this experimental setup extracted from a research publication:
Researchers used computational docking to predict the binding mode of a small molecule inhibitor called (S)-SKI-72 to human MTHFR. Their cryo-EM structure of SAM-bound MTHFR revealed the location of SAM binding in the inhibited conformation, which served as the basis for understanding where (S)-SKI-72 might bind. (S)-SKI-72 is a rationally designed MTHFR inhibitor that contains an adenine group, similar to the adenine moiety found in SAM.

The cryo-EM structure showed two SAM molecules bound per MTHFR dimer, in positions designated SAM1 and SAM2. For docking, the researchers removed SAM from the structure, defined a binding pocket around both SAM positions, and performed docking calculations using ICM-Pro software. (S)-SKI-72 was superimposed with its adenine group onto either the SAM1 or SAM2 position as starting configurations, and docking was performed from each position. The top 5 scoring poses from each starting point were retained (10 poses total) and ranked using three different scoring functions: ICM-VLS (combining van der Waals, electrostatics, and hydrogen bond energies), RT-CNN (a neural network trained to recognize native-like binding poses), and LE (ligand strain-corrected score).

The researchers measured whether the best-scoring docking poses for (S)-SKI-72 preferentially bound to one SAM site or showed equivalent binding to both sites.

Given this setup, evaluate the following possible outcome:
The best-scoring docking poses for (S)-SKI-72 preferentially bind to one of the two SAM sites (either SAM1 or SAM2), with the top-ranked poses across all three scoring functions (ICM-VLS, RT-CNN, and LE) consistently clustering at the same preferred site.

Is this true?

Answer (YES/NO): NO